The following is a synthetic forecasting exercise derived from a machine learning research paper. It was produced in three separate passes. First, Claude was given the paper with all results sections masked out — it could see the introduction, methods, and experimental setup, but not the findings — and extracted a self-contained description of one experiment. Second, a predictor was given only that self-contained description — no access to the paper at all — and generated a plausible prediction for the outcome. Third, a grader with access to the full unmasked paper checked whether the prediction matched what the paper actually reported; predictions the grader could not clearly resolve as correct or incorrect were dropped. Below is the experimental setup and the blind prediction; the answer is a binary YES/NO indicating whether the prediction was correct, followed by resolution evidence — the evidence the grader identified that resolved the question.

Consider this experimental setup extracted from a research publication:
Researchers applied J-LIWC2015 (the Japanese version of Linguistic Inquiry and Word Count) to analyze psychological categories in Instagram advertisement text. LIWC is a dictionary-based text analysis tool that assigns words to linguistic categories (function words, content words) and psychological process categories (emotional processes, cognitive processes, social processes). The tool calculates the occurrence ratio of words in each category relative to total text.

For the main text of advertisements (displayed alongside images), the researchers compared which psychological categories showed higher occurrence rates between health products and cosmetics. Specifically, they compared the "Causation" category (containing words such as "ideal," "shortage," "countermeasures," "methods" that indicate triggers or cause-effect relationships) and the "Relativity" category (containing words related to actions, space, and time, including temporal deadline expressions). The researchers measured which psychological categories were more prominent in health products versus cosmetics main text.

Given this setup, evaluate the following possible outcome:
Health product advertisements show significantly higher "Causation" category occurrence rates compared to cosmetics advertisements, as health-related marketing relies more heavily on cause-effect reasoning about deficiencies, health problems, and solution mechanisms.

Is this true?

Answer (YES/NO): YES